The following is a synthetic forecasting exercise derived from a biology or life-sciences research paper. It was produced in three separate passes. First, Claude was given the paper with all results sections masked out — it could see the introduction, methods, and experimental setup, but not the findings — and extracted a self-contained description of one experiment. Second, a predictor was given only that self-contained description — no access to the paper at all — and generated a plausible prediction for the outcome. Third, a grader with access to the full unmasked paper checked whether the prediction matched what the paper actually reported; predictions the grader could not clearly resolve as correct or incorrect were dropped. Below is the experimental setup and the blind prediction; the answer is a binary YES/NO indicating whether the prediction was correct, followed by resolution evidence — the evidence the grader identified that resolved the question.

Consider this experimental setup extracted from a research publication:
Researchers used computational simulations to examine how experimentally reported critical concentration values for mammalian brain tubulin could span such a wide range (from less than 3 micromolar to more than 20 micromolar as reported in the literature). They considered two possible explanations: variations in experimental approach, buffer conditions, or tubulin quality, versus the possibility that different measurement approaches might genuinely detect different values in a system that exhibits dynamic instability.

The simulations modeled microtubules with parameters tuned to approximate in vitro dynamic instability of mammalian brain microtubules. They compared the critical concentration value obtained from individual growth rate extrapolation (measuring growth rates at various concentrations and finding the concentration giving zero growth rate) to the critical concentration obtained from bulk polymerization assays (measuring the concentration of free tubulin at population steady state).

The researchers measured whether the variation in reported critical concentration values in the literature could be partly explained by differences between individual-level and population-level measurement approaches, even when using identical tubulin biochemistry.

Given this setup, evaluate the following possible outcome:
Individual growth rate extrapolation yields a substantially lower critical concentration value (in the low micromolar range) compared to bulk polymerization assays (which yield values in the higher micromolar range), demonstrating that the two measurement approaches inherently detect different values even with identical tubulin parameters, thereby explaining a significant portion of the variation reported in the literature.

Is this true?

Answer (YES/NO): YES